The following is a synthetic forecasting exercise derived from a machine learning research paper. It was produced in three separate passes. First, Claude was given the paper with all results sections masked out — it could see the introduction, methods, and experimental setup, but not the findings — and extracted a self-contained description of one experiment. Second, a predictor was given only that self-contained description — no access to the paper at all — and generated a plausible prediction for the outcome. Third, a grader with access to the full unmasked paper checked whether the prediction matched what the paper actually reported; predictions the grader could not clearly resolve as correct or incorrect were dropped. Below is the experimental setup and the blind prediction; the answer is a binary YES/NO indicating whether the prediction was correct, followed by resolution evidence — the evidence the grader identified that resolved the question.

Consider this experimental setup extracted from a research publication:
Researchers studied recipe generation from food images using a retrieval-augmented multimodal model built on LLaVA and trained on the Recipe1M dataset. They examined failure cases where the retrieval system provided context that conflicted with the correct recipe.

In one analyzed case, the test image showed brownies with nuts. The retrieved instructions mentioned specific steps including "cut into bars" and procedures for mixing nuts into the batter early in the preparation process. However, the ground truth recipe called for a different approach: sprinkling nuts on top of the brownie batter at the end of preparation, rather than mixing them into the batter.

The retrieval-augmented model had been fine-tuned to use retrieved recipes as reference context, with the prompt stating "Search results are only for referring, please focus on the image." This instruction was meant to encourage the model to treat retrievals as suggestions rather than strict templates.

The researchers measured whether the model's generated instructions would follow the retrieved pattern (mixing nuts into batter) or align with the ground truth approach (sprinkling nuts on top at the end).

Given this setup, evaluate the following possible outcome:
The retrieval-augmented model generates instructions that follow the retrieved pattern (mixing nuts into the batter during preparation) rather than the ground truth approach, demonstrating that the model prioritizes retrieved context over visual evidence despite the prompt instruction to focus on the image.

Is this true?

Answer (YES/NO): YES